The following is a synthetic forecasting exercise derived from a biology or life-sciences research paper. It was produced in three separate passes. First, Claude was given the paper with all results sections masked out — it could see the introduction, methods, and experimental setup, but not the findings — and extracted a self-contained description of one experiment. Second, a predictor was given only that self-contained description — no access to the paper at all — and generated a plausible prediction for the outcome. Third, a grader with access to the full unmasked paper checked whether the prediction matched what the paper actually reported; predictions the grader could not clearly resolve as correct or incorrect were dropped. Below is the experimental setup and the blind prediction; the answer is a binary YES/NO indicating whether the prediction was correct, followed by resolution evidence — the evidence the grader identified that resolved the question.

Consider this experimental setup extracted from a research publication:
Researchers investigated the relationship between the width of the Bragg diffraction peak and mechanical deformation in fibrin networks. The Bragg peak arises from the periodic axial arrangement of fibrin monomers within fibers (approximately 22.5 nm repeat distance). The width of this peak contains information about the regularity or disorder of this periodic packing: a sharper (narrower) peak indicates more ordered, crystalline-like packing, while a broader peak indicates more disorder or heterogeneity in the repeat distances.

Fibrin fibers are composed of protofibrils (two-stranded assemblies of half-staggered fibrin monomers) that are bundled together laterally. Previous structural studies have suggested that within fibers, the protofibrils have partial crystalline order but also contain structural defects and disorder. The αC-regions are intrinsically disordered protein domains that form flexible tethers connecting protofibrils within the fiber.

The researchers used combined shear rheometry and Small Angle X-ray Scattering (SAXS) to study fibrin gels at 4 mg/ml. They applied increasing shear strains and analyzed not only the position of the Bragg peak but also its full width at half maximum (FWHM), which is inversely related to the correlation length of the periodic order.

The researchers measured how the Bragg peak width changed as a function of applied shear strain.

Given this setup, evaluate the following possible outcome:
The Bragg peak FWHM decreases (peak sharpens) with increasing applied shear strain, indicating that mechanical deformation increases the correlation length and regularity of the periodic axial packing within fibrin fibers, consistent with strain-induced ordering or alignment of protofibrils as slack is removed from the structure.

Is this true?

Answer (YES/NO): NO